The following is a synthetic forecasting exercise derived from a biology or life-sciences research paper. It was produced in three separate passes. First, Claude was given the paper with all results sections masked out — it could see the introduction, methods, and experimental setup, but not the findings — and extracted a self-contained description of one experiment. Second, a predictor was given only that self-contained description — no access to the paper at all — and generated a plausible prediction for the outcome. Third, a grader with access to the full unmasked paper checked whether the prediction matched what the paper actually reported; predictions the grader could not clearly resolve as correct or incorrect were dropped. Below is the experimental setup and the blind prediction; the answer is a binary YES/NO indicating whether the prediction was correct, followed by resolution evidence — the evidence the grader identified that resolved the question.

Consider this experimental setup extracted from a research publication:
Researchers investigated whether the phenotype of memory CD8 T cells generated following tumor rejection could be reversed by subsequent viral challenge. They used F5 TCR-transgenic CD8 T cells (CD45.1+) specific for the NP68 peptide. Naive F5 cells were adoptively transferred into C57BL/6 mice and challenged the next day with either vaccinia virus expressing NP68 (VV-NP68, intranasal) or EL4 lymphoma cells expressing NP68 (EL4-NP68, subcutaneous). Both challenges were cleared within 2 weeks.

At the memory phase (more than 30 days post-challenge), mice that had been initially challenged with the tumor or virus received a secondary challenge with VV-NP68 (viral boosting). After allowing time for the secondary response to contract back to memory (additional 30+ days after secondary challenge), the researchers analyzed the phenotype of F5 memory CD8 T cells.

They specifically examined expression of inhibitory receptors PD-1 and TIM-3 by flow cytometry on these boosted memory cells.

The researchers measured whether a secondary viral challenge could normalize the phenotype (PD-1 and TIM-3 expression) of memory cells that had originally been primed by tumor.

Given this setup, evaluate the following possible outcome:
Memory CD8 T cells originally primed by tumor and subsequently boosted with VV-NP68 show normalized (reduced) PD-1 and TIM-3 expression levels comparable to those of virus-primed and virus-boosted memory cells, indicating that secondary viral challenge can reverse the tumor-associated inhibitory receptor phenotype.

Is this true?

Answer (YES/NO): NO